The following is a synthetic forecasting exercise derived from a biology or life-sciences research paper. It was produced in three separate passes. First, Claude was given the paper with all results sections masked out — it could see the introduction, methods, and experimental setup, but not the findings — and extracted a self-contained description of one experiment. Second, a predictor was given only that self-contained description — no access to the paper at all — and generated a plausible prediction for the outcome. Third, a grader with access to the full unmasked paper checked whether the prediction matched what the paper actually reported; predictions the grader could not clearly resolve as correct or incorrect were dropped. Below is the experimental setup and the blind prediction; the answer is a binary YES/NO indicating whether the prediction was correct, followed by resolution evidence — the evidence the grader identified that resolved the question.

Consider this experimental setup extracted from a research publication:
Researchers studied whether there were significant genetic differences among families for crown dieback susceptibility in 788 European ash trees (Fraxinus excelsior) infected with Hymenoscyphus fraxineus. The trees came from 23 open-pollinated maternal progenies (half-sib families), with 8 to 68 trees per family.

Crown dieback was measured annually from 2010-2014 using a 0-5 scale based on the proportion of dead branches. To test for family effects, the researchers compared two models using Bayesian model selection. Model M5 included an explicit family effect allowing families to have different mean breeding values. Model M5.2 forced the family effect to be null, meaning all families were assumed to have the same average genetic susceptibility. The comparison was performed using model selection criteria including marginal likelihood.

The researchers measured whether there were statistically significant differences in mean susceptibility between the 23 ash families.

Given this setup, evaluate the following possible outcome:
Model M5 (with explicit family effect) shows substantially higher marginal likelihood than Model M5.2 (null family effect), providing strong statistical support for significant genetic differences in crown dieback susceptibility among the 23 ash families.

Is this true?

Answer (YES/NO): YES